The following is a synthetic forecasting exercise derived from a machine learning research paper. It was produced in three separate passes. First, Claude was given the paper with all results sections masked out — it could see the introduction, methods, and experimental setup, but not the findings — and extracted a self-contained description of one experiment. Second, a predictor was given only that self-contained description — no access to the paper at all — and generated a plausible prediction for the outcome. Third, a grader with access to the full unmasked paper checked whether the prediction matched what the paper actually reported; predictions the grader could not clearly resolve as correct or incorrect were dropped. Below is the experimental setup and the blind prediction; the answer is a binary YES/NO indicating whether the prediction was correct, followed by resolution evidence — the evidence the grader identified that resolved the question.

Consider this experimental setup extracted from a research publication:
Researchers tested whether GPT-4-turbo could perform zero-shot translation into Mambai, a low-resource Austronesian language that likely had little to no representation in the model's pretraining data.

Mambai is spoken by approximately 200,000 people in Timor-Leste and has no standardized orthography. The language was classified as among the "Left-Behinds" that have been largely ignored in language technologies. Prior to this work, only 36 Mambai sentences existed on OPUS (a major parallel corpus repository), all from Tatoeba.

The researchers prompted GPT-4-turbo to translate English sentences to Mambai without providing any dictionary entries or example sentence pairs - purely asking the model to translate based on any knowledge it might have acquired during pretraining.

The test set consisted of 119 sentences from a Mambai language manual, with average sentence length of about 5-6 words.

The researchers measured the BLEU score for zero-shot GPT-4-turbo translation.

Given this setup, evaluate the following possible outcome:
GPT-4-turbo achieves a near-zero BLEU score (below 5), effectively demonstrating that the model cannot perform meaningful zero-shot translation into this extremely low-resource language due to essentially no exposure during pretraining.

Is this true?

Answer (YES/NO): YES